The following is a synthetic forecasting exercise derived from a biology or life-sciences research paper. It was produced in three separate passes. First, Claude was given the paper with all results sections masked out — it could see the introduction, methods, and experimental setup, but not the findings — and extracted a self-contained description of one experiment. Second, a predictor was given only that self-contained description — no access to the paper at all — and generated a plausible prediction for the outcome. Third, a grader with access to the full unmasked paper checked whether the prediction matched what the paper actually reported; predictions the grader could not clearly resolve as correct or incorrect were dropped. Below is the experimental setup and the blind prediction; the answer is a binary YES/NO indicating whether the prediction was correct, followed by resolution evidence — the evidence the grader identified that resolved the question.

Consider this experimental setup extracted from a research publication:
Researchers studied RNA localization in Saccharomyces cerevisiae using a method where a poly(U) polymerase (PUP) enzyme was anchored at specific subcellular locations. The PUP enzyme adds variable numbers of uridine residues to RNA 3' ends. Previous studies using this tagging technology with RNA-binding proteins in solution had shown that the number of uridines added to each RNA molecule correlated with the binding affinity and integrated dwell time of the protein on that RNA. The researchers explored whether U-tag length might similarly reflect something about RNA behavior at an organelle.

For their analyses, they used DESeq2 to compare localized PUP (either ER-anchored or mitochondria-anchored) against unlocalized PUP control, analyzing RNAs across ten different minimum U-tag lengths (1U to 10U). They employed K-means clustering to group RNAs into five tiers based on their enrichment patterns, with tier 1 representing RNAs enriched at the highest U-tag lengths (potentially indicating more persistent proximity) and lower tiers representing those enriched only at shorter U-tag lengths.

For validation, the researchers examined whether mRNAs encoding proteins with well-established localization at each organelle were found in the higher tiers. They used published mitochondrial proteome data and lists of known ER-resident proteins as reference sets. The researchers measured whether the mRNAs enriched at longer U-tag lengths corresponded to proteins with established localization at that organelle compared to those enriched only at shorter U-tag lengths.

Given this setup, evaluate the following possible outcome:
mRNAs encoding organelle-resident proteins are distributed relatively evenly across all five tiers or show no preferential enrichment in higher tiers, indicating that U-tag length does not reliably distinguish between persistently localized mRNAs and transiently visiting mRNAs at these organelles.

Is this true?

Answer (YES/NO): NO